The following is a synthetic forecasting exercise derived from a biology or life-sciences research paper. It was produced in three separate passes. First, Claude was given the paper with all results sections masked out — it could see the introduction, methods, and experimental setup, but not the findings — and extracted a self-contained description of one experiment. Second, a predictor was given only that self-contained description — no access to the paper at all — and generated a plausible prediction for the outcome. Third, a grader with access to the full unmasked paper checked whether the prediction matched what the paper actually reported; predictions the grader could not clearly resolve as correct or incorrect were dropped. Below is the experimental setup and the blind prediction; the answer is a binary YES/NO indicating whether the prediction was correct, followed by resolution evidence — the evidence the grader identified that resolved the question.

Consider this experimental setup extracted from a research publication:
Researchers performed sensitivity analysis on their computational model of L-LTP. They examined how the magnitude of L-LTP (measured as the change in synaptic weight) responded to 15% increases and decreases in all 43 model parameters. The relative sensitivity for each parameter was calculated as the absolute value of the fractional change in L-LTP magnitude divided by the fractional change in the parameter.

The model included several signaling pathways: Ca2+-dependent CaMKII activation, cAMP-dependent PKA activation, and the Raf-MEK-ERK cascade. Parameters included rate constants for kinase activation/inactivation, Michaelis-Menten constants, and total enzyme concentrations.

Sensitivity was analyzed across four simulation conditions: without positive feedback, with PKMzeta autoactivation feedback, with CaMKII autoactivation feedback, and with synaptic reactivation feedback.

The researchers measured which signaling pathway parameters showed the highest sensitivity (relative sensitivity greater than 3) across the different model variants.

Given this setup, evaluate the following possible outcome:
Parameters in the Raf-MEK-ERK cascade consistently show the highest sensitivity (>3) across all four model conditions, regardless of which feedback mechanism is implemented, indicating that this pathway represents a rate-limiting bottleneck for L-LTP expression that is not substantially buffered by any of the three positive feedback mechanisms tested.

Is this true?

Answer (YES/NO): YES